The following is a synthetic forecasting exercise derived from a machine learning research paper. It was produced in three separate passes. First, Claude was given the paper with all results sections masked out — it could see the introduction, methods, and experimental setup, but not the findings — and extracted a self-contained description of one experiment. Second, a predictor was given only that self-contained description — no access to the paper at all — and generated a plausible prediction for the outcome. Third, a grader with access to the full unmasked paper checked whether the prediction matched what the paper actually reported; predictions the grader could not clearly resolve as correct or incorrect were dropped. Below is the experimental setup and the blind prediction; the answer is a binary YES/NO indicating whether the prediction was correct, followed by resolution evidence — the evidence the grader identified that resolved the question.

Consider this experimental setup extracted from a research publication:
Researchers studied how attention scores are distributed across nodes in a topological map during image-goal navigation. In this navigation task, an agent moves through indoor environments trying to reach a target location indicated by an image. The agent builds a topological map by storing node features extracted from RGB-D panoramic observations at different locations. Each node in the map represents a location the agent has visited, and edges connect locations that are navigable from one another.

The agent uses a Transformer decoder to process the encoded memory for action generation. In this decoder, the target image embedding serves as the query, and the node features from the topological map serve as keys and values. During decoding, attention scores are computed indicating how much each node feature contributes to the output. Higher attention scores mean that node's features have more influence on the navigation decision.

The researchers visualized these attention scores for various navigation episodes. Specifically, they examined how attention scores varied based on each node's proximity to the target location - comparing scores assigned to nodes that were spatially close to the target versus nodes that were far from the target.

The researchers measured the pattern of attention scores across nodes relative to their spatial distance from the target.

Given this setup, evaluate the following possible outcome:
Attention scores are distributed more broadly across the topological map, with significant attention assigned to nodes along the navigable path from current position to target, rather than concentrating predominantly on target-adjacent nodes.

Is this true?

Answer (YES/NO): NO